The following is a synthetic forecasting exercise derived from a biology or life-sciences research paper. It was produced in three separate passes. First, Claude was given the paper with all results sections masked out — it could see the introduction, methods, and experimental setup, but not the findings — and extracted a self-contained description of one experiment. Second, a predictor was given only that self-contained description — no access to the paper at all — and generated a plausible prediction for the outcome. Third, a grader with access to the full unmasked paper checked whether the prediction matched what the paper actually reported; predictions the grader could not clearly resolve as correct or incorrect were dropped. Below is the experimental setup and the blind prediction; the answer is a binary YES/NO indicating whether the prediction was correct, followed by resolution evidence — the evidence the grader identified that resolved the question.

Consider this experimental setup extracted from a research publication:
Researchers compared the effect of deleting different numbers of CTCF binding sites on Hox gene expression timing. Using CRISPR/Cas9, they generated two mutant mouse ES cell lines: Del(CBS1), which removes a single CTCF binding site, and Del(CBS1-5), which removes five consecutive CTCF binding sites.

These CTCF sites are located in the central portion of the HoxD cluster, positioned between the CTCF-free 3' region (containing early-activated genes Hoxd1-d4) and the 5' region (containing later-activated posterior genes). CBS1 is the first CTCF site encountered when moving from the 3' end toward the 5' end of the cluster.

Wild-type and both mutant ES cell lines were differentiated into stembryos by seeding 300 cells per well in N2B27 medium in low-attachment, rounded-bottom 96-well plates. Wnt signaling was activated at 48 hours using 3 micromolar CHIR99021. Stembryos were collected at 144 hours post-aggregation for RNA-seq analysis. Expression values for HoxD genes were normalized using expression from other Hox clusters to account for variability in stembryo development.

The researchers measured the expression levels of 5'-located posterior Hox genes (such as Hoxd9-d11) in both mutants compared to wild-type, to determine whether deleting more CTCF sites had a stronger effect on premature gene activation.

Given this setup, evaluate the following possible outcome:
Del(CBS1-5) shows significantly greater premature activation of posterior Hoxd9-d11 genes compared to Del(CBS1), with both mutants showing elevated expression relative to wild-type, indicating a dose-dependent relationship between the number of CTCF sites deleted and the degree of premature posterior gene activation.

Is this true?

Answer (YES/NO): NO